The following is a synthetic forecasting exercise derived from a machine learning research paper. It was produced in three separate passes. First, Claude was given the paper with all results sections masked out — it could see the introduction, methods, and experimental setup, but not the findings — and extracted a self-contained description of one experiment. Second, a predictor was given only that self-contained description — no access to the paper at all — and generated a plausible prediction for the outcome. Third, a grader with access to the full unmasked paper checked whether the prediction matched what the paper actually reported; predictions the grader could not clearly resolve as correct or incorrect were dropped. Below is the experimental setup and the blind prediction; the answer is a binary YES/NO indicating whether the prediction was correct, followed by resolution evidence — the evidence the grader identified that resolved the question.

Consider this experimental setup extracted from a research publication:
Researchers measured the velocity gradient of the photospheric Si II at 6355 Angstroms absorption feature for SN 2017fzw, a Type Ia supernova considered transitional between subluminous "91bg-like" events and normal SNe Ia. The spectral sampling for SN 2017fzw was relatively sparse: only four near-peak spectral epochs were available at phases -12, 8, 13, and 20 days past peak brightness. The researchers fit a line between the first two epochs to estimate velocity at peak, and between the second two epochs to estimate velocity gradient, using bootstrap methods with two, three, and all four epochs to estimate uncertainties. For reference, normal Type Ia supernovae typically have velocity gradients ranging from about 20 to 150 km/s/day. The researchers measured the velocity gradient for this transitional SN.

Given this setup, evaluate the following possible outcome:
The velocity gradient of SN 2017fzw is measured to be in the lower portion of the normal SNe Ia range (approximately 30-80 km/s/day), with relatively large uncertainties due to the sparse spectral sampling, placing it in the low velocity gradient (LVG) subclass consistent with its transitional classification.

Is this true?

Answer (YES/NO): NO